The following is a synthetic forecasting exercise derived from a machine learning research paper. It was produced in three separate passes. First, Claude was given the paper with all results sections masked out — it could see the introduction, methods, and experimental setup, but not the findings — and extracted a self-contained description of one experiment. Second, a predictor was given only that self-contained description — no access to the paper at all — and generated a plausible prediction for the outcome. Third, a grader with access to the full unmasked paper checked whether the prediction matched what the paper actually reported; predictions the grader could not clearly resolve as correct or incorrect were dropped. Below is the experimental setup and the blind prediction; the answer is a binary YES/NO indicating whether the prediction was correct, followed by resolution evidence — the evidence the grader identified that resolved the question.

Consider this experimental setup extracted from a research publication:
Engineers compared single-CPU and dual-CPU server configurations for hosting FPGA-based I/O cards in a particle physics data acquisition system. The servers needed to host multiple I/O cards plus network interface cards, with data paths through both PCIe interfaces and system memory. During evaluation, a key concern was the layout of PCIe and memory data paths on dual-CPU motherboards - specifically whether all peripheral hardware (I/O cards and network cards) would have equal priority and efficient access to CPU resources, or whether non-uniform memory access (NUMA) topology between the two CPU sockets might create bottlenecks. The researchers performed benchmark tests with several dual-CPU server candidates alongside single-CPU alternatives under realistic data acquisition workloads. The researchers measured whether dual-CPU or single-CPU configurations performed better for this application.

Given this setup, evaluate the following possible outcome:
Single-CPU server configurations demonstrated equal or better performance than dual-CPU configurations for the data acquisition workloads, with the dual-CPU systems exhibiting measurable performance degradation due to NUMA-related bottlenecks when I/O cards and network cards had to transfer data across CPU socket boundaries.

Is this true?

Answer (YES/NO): YES